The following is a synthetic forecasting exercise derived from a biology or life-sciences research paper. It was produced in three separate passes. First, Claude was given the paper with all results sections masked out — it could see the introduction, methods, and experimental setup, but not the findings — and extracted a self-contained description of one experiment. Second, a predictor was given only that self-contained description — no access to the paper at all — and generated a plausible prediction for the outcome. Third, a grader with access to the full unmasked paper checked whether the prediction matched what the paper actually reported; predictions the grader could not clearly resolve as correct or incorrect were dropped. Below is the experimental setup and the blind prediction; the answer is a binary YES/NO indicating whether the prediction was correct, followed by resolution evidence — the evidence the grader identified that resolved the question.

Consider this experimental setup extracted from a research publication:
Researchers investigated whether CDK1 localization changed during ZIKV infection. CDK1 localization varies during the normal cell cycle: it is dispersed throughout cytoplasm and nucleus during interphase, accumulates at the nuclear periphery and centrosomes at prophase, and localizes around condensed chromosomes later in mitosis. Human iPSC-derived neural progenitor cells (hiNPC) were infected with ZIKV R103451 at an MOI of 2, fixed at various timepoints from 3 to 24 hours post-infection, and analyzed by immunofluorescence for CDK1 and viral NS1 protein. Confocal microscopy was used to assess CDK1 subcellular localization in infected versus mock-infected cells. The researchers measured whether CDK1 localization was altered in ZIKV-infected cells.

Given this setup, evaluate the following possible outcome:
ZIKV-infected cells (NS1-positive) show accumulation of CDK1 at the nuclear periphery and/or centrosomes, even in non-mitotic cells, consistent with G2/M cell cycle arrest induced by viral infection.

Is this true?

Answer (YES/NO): NO